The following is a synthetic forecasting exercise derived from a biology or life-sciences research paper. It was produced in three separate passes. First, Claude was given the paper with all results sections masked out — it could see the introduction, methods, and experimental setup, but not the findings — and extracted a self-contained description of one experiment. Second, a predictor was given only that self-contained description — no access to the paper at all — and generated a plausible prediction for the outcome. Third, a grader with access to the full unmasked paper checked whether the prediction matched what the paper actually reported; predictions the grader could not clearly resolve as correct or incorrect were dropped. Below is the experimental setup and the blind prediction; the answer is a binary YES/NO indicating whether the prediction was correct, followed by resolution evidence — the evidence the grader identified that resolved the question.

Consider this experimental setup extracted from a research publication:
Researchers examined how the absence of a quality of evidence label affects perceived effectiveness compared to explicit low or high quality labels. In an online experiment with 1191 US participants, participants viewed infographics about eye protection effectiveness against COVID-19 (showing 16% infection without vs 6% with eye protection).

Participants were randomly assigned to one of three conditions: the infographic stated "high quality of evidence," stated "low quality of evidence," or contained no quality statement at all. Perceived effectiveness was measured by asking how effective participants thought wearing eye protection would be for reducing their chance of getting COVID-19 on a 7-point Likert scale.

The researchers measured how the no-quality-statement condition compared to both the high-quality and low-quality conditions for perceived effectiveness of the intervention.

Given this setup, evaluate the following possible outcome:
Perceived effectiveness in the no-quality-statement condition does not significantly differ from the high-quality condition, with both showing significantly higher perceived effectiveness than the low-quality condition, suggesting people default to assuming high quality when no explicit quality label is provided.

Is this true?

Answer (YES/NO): YES